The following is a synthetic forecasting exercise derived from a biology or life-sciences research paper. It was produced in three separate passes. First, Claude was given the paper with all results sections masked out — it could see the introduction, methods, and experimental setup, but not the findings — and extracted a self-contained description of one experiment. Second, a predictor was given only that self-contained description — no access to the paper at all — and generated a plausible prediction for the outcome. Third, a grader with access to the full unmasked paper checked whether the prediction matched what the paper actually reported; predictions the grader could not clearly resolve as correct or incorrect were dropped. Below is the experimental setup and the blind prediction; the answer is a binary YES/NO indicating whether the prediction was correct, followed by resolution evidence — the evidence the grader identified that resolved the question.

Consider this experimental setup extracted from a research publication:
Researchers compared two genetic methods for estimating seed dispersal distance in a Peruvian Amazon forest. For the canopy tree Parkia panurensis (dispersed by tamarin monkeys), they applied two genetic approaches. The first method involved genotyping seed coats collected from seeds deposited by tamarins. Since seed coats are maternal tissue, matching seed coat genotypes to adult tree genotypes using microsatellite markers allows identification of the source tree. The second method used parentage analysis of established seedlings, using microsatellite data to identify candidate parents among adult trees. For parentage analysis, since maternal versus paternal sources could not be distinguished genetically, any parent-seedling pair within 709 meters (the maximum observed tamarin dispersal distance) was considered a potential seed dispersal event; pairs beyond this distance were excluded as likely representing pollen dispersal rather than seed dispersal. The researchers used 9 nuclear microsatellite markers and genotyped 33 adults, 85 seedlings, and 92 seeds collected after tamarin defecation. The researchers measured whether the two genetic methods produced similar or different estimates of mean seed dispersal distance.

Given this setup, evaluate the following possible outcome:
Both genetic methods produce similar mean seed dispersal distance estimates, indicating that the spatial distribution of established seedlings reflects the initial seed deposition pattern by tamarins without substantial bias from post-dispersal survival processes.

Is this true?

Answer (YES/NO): YES